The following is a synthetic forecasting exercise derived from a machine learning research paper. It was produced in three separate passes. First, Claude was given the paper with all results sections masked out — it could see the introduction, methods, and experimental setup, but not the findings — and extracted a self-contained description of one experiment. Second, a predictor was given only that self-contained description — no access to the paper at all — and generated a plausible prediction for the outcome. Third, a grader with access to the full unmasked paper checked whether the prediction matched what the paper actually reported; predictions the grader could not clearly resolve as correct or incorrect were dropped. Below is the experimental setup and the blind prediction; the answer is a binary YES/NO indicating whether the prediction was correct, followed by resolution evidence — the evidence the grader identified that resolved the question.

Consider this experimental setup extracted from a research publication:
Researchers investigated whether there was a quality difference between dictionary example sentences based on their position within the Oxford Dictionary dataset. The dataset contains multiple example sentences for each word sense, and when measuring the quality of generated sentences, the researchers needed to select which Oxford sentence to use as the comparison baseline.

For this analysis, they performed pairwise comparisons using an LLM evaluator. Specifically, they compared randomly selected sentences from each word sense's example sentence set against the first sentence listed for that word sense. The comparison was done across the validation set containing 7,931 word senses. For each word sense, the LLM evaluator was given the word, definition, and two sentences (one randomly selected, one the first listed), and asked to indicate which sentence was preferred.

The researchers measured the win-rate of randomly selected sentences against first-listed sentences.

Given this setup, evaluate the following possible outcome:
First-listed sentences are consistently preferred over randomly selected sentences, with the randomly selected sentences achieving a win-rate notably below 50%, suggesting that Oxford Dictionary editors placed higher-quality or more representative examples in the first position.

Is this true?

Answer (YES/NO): NO